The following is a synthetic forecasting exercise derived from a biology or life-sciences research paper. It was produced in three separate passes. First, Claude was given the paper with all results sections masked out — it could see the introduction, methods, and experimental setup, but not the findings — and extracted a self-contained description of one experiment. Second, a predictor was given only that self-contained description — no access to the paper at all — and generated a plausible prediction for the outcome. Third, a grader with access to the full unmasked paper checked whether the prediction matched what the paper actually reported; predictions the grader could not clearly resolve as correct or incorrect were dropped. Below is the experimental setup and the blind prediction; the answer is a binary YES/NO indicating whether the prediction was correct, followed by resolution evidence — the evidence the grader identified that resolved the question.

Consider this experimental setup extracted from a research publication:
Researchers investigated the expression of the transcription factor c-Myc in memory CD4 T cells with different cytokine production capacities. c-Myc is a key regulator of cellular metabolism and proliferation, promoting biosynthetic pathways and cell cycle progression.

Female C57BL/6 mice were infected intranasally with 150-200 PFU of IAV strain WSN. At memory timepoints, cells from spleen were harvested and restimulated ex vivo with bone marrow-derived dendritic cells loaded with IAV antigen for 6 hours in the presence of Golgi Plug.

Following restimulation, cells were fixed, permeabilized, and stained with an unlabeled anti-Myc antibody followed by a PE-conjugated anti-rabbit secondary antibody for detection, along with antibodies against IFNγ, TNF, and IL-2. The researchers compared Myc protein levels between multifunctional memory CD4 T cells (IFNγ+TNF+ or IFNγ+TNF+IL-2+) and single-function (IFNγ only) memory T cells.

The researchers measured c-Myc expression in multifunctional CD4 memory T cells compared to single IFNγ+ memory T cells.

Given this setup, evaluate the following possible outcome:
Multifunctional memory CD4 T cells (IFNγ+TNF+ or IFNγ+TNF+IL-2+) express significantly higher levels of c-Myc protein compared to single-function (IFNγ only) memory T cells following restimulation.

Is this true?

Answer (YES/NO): YES